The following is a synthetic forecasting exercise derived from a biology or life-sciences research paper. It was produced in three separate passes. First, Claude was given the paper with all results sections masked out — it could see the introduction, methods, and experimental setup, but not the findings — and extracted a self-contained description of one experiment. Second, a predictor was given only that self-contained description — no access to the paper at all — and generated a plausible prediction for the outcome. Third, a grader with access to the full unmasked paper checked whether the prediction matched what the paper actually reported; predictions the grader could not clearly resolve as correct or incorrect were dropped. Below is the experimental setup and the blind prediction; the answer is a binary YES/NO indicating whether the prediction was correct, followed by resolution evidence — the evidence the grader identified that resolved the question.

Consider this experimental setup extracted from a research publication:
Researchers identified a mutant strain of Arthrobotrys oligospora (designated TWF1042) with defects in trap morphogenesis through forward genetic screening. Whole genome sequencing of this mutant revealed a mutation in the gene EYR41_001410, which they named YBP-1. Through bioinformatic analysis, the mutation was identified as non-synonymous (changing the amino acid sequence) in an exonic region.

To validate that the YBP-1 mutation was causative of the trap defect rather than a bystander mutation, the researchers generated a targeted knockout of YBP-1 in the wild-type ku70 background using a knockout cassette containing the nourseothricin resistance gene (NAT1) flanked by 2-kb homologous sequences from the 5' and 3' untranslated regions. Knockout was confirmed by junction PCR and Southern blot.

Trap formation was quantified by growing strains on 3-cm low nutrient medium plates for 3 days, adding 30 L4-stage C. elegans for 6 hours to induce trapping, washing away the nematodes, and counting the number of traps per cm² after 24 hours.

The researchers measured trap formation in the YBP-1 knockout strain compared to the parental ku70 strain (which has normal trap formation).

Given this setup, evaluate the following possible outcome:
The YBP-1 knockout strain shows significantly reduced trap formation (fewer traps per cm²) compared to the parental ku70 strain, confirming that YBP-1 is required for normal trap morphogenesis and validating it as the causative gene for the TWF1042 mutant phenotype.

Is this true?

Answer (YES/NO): YES